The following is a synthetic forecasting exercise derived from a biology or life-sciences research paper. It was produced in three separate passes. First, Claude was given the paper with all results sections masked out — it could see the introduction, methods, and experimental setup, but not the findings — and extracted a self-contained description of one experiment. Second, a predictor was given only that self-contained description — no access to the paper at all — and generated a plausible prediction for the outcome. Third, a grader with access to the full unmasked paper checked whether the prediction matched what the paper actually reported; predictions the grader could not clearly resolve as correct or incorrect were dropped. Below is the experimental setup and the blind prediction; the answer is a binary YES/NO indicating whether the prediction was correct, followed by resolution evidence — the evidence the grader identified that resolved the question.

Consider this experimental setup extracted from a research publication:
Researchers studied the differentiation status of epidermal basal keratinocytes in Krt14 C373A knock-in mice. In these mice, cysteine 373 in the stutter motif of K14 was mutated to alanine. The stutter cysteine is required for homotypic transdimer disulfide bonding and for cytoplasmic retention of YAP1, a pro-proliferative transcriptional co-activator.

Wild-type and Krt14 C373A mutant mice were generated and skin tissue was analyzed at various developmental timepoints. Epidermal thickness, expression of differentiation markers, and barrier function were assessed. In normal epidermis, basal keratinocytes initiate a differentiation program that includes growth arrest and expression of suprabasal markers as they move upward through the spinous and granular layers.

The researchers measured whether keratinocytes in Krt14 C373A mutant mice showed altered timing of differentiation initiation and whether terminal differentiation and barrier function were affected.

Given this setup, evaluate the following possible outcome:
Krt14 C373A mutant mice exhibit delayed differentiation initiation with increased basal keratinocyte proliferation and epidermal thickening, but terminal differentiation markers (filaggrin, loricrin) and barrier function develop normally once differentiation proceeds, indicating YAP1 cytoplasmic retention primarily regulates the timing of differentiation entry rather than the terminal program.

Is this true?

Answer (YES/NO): NO